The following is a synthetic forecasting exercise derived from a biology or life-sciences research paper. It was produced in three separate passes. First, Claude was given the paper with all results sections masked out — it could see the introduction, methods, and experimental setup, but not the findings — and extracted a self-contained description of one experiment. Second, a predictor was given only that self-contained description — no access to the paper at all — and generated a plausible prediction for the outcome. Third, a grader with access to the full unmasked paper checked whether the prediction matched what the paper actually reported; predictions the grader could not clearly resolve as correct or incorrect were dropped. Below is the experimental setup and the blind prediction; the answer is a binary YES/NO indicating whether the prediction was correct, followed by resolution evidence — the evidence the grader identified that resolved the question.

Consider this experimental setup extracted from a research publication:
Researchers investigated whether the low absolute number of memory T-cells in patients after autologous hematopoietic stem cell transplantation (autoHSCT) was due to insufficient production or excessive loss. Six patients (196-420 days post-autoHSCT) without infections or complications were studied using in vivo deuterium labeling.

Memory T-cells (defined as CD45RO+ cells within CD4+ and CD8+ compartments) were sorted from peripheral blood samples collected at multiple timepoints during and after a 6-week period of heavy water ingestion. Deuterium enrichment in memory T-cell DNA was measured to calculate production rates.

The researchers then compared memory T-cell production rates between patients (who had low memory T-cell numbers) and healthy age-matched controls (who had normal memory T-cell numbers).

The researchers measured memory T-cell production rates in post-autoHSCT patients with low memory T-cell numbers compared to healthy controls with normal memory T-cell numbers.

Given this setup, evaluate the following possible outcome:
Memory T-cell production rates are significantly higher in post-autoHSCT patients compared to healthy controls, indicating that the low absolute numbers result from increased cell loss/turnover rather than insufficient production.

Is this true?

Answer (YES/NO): YES